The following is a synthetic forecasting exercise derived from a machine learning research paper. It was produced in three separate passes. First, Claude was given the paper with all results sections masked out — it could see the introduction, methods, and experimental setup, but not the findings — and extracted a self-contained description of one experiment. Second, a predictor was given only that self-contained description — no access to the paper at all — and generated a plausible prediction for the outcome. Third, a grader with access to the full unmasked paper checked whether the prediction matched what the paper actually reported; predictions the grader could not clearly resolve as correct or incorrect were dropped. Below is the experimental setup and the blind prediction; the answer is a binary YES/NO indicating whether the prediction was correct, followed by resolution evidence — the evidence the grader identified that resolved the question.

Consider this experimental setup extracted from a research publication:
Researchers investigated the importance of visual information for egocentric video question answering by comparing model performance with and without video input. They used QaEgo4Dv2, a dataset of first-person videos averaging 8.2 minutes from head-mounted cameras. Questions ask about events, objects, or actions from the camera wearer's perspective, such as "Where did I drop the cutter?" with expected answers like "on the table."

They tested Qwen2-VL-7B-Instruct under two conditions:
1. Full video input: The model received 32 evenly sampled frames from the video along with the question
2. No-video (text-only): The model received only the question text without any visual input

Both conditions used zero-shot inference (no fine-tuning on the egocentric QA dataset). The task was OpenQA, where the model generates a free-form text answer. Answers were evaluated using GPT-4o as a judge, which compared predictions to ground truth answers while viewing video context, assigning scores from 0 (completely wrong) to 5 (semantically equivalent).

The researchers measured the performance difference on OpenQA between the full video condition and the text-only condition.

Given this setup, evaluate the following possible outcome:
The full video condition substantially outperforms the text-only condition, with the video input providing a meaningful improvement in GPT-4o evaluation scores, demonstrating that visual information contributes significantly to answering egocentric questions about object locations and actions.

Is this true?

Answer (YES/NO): YES